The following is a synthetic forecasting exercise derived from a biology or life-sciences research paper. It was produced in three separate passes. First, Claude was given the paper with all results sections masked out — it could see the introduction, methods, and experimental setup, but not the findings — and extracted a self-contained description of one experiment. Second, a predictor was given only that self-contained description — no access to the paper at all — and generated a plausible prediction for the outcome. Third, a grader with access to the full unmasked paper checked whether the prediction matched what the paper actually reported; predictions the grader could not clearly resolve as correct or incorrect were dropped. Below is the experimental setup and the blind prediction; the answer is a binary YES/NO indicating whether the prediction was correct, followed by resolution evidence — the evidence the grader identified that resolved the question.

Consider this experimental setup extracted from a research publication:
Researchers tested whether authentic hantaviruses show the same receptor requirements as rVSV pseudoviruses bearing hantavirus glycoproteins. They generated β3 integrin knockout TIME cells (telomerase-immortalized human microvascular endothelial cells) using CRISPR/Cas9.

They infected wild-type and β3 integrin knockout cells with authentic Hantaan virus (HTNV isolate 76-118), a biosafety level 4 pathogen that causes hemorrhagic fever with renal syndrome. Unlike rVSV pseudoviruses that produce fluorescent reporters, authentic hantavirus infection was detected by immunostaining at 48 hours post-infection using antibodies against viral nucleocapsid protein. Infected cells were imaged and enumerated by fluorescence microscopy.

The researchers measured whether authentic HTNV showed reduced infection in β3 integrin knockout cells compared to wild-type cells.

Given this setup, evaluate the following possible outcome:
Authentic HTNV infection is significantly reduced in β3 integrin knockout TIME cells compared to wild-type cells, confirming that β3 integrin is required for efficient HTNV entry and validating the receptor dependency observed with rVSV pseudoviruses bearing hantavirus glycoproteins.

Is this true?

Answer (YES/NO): NO